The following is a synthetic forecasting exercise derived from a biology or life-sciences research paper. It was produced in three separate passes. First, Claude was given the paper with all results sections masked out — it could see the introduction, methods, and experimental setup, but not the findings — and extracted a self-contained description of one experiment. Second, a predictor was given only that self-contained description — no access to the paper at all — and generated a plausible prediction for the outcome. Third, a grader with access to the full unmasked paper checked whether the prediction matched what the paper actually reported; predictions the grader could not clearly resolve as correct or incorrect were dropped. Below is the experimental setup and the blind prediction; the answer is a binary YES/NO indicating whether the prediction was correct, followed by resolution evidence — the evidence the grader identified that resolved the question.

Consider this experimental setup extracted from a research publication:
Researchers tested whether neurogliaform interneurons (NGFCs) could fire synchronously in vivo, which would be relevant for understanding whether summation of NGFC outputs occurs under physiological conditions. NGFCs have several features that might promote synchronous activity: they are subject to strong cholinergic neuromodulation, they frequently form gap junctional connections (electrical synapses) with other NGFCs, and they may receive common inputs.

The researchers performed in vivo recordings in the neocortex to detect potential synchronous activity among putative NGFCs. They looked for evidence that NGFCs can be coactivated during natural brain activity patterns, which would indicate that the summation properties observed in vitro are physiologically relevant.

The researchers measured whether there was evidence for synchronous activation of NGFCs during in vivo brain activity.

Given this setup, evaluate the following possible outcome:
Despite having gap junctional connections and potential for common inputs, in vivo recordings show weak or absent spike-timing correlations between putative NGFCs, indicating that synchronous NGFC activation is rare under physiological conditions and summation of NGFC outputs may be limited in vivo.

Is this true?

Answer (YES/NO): NO